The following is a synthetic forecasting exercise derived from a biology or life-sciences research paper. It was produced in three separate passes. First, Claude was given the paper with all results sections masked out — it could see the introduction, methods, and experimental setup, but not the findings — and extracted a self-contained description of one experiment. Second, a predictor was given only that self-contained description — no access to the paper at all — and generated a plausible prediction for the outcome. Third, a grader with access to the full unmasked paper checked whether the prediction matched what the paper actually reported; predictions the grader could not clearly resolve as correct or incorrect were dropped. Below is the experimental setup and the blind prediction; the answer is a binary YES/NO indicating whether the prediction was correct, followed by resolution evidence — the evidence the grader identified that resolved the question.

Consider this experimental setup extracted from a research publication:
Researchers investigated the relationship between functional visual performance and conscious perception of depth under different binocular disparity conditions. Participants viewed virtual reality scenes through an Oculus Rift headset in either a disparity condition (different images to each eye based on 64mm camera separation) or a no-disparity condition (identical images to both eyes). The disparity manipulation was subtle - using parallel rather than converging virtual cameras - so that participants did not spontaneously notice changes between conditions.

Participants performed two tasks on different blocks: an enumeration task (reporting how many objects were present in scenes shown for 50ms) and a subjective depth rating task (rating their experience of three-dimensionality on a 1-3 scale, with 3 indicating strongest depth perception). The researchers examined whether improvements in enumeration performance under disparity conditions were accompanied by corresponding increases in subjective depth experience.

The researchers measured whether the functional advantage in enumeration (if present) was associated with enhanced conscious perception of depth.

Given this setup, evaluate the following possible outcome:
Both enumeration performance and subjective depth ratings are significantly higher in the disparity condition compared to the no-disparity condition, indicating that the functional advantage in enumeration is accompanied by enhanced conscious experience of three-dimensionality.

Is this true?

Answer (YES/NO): NO